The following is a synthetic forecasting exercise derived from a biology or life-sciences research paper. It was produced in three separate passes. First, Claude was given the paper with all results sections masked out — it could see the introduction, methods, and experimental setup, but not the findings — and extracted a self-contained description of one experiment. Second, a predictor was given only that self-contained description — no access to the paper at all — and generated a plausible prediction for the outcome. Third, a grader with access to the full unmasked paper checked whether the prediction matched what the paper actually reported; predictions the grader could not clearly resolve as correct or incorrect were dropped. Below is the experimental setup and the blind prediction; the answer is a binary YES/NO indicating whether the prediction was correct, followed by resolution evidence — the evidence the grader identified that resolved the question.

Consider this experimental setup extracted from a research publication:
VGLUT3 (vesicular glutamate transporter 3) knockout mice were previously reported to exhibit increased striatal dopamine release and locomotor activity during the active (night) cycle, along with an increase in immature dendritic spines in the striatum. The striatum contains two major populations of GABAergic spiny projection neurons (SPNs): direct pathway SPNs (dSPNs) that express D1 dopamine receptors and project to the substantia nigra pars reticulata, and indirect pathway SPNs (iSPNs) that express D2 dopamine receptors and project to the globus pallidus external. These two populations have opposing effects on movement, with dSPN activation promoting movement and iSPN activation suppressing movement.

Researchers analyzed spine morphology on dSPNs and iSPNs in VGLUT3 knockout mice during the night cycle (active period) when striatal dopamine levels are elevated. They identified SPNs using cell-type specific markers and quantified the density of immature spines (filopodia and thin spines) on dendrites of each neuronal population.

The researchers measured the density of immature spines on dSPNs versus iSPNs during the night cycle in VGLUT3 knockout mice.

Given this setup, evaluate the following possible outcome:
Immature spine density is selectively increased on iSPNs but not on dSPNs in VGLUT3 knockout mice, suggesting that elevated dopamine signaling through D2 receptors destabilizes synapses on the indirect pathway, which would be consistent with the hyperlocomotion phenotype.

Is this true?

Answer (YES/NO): NO